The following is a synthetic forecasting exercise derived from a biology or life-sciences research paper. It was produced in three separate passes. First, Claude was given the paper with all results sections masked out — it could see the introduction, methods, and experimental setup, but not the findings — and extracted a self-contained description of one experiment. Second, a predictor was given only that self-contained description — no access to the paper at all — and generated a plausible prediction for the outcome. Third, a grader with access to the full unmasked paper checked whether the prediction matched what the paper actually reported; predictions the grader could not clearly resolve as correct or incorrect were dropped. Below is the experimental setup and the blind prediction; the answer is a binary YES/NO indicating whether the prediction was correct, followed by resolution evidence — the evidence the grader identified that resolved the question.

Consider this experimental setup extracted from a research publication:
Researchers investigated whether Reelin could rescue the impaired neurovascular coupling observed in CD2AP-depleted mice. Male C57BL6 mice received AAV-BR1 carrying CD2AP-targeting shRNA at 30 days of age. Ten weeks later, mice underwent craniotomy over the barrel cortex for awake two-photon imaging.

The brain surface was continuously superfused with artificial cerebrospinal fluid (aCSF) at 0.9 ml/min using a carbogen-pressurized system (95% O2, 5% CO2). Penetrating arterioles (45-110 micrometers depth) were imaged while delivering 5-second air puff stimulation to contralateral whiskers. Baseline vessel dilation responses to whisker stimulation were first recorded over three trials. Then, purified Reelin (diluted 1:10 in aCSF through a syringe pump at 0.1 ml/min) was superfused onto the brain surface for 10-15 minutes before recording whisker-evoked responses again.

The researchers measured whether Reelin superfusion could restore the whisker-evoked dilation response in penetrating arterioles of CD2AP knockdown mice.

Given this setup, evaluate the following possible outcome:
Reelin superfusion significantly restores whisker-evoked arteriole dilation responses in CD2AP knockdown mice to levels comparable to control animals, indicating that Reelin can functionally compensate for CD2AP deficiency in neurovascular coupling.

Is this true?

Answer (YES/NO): NO